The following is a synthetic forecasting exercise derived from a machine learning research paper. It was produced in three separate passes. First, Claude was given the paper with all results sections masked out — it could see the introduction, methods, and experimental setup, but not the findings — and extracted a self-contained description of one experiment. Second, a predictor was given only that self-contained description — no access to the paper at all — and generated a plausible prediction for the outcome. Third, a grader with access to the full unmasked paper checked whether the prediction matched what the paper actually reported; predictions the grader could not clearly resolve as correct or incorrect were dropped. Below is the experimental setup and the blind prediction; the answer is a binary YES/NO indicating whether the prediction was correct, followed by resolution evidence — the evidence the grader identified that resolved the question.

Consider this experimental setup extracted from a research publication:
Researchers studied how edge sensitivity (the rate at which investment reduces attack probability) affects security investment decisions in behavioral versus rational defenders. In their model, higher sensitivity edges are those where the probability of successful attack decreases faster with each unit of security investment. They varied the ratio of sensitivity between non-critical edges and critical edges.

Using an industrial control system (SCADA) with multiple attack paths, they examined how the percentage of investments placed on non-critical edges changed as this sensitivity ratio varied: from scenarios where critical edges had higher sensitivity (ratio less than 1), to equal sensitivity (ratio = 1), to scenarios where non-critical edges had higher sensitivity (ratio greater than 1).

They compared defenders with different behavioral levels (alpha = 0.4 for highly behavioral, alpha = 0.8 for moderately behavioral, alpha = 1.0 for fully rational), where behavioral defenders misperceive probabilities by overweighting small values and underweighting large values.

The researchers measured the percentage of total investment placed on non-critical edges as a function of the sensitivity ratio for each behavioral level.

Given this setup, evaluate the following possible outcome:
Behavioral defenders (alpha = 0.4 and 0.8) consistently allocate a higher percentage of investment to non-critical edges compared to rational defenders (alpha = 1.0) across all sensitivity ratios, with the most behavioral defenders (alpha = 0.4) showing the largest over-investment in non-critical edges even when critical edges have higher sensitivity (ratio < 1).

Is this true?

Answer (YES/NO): NO